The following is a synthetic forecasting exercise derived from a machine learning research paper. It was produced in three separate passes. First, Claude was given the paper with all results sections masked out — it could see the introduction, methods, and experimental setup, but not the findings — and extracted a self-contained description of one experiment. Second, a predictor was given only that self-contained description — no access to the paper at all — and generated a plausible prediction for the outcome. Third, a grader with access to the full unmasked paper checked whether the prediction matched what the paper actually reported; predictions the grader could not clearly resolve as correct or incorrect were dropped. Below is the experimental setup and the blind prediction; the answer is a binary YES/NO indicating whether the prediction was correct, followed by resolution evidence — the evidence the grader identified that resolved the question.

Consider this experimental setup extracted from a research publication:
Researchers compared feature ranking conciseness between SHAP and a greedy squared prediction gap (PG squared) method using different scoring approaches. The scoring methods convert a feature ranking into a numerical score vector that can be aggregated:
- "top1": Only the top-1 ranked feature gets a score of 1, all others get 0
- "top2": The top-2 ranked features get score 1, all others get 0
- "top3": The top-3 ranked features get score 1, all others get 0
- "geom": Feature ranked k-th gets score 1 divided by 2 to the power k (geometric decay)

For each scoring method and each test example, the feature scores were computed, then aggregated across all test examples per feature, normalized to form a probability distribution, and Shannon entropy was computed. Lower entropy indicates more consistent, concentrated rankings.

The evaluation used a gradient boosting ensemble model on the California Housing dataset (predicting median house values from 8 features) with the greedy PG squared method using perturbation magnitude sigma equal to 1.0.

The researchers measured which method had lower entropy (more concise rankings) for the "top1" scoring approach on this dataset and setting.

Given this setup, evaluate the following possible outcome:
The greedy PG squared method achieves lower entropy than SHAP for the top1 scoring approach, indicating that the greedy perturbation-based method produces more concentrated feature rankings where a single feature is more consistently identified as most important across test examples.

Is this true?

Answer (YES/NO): YES